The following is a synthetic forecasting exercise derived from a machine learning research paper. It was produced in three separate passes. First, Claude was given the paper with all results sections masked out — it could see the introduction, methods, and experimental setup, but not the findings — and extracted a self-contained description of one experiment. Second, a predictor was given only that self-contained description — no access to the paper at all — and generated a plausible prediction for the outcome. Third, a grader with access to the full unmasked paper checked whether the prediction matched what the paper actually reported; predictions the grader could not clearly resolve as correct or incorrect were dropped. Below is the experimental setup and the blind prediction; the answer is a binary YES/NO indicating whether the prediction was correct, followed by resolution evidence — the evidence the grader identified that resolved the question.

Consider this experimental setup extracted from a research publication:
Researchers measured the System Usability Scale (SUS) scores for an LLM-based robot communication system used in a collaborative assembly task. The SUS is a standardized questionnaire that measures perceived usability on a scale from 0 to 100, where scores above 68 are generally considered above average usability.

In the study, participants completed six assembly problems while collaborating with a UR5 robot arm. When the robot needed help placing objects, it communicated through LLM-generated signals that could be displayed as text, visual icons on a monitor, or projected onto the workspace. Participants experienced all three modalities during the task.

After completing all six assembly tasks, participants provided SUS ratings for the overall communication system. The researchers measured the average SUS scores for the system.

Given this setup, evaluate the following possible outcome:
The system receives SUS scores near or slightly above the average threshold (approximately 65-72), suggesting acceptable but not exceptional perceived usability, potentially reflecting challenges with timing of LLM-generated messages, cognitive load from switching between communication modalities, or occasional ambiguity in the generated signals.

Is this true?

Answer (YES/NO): NO